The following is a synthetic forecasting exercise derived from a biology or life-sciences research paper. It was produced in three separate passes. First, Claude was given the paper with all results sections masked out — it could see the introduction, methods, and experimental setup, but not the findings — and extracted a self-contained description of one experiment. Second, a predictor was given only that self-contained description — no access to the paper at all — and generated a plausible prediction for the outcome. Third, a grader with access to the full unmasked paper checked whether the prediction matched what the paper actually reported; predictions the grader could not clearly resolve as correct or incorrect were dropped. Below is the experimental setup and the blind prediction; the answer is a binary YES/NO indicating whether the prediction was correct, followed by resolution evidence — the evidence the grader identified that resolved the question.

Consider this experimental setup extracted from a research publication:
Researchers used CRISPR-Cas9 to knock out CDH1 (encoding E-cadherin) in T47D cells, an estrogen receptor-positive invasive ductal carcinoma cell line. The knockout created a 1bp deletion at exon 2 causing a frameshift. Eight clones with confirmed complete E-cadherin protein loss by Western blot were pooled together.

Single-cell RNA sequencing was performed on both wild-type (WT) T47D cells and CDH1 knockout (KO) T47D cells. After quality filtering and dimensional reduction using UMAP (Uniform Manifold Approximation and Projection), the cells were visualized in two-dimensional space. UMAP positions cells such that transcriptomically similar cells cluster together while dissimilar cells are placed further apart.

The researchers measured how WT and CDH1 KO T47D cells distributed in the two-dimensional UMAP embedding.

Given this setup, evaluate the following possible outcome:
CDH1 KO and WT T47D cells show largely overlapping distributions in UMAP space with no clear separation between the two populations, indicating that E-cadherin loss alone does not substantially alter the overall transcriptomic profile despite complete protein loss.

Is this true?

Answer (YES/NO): NO